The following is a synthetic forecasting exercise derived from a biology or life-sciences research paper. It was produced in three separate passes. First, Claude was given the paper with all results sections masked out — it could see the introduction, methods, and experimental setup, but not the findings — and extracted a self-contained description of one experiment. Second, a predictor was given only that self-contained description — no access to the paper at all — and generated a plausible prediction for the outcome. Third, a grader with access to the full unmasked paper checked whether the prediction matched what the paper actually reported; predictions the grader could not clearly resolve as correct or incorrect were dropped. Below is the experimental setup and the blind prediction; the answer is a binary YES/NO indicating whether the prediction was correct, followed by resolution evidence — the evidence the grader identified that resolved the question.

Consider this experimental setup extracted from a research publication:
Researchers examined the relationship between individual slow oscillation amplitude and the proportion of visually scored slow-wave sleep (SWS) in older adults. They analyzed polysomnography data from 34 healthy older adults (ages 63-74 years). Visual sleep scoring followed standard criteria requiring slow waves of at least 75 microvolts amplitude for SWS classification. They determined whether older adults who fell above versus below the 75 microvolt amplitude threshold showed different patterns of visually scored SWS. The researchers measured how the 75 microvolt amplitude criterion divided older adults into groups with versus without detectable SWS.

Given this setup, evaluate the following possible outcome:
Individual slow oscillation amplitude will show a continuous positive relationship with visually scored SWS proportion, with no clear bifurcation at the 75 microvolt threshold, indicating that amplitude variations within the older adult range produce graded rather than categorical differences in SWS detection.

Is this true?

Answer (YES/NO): NO